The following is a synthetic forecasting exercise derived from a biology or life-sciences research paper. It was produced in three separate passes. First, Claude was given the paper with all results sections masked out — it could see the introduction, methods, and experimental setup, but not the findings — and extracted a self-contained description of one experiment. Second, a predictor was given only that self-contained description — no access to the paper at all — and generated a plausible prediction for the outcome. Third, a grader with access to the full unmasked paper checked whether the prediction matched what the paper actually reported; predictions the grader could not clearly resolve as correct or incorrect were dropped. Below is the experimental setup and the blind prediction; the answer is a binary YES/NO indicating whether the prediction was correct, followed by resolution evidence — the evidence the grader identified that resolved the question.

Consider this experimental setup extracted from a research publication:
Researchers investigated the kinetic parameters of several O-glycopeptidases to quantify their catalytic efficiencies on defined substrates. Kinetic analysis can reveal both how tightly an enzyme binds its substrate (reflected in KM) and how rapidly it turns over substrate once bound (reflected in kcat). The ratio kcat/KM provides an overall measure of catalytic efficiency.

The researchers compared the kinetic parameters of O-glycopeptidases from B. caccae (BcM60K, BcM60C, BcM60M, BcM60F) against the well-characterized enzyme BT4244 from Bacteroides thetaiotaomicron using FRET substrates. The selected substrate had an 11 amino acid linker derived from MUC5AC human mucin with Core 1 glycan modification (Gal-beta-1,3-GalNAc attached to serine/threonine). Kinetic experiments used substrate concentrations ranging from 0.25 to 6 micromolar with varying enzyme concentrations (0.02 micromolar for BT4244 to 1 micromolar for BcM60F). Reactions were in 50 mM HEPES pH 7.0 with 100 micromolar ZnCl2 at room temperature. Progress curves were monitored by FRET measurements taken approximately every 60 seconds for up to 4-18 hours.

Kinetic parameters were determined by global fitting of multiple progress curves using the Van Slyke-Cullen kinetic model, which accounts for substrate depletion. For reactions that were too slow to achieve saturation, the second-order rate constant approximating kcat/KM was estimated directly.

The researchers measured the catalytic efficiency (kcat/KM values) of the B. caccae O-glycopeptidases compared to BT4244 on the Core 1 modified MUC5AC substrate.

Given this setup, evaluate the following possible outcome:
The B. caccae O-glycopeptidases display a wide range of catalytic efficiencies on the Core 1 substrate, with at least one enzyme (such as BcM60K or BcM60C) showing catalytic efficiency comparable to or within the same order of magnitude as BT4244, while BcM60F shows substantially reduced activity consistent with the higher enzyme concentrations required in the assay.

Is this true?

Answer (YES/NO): YES